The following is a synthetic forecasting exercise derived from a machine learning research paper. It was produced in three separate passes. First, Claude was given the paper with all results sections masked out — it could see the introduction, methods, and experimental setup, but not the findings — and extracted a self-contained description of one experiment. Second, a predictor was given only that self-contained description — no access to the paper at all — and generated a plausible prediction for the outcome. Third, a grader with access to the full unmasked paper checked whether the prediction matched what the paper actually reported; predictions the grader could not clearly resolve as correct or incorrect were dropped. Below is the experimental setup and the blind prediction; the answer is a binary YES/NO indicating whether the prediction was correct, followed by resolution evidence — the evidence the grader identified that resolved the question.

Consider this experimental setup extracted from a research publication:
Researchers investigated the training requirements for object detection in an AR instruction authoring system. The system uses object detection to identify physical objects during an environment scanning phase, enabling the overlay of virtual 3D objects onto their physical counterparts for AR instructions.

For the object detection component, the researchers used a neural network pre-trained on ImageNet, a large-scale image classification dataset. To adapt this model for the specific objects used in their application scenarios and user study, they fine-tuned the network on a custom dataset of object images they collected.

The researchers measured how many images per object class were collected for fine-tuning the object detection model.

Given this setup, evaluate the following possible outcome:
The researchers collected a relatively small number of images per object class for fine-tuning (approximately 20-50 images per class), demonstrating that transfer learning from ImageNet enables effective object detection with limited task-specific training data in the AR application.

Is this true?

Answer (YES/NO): NO